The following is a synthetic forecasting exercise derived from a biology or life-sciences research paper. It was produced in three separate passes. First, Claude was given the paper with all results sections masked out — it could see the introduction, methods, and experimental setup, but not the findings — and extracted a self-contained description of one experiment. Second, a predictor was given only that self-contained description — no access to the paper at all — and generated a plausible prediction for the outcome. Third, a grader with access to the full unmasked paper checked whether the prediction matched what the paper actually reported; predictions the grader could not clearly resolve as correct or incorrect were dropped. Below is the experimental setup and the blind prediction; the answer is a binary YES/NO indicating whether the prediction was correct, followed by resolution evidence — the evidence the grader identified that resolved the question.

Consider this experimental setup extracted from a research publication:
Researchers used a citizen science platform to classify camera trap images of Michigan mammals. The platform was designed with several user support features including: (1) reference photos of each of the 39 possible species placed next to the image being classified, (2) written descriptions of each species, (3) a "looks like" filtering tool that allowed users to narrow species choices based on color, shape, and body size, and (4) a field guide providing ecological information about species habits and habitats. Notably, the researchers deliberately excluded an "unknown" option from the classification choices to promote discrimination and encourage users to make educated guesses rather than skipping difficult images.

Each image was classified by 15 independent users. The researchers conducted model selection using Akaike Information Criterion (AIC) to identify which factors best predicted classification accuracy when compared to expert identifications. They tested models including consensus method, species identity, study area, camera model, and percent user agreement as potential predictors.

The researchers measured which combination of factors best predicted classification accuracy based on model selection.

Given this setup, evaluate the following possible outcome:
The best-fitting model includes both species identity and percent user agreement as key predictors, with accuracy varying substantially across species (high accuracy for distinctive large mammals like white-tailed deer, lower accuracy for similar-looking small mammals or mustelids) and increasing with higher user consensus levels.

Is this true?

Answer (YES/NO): NO